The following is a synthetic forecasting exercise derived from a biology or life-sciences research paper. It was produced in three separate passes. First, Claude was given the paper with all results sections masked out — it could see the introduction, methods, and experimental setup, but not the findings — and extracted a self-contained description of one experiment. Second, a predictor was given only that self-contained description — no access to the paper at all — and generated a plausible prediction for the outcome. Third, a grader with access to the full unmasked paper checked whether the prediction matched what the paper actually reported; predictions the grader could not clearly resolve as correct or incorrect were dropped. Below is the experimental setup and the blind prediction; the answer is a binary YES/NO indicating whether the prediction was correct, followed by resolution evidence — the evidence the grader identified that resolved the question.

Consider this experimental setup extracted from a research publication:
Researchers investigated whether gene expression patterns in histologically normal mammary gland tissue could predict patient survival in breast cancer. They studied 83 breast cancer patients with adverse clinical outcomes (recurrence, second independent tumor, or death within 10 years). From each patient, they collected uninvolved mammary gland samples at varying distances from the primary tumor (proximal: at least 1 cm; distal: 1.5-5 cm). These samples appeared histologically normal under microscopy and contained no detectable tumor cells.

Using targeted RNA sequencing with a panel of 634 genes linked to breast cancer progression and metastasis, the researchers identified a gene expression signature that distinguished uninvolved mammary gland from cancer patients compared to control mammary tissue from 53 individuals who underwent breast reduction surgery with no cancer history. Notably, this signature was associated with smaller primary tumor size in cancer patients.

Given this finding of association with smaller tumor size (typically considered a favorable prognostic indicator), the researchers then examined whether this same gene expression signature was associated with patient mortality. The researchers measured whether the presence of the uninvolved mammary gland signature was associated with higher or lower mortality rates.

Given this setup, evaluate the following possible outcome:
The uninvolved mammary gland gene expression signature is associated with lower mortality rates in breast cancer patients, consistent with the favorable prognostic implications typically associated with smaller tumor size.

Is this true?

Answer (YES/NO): NO